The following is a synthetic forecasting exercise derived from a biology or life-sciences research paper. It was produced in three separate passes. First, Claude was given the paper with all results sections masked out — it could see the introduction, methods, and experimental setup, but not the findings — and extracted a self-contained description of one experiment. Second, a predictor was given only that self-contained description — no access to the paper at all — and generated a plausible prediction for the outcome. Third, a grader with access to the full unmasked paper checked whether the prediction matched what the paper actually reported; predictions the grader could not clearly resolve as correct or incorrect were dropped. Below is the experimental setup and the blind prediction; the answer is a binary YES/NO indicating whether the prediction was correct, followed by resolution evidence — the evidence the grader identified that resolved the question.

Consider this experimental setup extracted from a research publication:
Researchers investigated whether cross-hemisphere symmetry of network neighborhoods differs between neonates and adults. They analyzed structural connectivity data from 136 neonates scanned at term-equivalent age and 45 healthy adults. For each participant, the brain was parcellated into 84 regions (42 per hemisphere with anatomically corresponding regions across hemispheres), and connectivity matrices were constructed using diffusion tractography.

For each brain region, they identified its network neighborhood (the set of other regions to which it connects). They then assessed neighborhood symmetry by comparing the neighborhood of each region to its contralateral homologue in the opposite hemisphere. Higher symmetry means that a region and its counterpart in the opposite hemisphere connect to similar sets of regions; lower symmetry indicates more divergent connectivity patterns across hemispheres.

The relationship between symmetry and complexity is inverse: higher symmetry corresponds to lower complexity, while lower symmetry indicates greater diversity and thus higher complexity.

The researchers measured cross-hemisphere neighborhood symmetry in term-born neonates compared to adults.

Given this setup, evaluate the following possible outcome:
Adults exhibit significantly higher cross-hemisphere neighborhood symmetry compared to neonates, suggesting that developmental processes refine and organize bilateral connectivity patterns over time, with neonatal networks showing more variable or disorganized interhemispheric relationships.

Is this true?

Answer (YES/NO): NO